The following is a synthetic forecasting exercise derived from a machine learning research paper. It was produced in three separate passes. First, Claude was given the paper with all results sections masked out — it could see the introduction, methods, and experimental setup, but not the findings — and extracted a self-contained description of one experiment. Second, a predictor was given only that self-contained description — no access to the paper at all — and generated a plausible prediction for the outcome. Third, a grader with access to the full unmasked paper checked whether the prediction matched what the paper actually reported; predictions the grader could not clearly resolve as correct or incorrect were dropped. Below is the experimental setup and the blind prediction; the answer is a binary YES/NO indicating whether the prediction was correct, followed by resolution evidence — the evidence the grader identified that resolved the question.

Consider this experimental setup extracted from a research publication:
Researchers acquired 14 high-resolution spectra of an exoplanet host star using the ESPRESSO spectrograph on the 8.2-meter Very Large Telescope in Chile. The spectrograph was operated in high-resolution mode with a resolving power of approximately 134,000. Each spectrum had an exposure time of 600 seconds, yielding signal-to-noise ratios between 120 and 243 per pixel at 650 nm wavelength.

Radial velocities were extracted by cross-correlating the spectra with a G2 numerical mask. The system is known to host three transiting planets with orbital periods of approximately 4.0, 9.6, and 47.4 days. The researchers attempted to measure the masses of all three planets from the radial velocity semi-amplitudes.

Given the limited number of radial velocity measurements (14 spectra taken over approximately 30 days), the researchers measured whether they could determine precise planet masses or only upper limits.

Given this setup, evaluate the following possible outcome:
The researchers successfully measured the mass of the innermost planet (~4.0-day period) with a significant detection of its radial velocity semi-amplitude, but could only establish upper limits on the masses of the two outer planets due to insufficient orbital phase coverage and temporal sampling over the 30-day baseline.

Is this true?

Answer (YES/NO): NO